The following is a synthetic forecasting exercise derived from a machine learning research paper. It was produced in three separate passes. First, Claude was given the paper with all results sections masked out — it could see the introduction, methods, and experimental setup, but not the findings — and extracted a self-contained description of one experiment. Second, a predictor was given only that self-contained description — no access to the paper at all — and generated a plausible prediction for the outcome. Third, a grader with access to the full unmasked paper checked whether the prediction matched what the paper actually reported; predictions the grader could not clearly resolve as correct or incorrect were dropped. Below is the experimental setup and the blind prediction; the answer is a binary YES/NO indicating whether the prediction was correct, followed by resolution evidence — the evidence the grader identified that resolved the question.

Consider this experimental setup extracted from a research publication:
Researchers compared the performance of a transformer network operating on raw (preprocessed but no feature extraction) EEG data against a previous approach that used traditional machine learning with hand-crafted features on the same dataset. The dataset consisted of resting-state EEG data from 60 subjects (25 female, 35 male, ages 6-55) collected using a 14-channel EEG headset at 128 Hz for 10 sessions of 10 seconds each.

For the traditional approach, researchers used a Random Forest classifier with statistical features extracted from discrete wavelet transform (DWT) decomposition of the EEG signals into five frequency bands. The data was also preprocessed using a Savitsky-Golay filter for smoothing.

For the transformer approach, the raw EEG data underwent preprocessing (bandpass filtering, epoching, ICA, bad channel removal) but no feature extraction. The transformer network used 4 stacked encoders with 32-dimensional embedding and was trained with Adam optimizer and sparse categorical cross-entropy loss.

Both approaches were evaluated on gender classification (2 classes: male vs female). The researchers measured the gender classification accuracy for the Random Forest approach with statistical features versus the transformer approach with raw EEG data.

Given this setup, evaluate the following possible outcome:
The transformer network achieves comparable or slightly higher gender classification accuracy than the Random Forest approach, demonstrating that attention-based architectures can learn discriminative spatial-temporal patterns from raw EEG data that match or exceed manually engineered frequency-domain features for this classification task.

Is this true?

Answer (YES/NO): NO